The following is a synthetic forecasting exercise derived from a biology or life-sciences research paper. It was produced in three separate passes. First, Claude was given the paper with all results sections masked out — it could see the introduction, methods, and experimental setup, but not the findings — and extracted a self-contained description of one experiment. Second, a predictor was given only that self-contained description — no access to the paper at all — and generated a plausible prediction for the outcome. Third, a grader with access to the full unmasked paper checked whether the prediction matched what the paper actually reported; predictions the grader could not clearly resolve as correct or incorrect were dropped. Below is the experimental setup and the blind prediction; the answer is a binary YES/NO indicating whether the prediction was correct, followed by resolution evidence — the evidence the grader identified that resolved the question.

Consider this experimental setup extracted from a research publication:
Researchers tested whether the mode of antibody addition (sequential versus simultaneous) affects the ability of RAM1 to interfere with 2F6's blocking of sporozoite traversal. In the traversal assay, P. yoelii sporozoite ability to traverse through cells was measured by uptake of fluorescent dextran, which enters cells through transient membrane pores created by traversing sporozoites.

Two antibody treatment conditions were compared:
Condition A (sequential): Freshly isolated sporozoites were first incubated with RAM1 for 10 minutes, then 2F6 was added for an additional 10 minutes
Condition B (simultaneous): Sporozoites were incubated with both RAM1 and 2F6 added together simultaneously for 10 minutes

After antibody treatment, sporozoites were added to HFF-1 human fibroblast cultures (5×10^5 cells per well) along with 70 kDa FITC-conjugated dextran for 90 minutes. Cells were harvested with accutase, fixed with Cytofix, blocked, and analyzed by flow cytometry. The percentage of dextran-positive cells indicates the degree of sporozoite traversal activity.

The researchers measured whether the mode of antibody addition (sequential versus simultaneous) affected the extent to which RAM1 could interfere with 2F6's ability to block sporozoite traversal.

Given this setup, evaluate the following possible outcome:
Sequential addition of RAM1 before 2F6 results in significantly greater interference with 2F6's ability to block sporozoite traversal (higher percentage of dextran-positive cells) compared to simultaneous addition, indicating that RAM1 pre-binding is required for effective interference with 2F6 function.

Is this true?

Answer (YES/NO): NO